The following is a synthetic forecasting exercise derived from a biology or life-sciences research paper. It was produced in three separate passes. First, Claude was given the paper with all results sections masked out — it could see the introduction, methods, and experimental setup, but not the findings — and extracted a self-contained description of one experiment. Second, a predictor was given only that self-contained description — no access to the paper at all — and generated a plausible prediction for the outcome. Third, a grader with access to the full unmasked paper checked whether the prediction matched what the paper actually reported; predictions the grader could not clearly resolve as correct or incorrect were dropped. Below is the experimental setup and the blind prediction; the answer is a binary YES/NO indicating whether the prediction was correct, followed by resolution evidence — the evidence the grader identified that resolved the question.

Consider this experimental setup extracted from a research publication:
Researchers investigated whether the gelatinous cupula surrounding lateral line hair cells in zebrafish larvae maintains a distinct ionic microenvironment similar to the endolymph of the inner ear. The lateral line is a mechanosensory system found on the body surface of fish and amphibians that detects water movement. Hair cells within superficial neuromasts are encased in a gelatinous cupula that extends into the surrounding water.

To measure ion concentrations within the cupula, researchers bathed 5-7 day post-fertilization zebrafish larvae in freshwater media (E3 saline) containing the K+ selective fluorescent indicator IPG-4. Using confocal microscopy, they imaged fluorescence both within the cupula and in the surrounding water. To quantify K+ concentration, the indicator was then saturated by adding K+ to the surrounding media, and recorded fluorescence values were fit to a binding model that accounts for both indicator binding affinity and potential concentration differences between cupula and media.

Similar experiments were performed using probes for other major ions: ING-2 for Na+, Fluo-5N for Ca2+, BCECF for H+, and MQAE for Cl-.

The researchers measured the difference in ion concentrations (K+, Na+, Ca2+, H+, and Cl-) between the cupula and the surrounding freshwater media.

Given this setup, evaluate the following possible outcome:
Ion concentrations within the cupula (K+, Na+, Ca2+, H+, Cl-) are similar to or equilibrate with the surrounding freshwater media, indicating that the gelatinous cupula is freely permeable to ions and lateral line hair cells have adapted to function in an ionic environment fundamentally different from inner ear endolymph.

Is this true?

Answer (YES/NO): YES